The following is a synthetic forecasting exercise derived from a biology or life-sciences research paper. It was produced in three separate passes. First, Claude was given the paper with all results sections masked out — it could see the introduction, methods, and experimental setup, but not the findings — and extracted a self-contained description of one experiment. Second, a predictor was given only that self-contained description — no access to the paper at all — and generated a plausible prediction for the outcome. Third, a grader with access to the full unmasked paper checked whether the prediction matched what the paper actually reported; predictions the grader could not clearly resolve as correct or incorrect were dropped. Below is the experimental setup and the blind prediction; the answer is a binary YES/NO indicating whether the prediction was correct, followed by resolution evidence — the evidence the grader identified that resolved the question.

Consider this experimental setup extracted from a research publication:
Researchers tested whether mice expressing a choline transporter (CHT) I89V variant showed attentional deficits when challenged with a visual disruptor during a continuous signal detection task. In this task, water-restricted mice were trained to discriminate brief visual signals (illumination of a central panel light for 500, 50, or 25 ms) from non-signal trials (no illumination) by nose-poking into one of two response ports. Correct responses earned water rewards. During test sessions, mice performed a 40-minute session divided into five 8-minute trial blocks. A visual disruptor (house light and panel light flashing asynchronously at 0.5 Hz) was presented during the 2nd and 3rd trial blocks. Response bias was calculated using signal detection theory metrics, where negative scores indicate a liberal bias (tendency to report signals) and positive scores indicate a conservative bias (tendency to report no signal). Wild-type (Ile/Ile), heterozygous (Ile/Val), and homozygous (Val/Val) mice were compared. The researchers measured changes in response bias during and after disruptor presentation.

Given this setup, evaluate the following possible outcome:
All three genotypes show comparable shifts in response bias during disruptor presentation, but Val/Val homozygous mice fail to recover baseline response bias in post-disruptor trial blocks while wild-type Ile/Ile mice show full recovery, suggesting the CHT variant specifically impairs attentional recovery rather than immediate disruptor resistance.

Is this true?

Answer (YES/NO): NO